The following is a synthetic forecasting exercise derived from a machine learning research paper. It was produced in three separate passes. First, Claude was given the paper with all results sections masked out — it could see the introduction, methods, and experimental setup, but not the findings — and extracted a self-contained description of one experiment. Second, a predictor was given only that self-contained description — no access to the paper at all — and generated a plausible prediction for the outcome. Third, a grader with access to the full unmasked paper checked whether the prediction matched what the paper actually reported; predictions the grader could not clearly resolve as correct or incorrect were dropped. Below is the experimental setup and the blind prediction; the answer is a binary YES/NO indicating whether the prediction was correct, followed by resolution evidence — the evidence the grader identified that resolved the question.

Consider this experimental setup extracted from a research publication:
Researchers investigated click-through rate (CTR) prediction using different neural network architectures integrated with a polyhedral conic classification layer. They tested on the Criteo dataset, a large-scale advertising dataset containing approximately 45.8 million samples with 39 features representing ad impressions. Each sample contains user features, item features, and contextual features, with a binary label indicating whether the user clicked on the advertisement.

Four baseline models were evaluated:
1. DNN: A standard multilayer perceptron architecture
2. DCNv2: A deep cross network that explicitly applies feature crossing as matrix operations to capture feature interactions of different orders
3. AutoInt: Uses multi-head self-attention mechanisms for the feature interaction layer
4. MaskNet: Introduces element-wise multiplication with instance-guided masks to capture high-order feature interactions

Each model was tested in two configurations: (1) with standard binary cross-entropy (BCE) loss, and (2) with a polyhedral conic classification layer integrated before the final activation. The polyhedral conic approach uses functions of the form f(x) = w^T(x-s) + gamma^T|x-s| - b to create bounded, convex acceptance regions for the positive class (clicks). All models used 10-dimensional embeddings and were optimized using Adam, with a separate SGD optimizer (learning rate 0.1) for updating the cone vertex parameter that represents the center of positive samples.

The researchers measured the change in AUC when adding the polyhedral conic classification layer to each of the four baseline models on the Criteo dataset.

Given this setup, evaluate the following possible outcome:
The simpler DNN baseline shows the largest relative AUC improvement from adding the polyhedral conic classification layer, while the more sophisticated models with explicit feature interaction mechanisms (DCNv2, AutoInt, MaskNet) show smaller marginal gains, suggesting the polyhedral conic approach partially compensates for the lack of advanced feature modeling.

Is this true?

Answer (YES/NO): NO